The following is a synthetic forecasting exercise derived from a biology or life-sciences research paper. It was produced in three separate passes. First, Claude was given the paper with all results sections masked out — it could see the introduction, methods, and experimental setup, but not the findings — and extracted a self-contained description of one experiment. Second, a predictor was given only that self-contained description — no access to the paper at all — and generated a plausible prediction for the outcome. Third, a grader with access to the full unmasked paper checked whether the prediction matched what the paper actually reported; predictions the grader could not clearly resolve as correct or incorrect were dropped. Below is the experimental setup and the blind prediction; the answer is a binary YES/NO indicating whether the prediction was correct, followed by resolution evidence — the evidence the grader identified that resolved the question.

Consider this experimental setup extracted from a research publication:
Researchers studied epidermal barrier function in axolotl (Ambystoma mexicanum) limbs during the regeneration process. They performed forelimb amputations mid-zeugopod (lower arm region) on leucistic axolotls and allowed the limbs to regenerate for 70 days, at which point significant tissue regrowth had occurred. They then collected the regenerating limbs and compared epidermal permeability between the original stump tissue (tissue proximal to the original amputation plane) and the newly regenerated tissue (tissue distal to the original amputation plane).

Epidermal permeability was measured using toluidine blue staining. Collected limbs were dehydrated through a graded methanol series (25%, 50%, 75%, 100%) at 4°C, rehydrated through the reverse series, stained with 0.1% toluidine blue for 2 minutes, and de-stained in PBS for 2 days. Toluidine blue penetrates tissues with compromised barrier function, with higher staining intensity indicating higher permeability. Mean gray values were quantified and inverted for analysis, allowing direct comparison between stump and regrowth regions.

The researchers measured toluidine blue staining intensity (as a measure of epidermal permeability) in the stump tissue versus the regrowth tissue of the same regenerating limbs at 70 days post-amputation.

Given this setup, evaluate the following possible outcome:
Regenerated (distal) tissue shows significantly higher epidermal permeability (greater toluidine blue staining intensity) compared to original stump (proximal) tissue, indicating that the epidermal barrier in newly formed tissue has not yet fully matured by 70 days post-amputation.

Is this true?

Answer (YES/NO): NO